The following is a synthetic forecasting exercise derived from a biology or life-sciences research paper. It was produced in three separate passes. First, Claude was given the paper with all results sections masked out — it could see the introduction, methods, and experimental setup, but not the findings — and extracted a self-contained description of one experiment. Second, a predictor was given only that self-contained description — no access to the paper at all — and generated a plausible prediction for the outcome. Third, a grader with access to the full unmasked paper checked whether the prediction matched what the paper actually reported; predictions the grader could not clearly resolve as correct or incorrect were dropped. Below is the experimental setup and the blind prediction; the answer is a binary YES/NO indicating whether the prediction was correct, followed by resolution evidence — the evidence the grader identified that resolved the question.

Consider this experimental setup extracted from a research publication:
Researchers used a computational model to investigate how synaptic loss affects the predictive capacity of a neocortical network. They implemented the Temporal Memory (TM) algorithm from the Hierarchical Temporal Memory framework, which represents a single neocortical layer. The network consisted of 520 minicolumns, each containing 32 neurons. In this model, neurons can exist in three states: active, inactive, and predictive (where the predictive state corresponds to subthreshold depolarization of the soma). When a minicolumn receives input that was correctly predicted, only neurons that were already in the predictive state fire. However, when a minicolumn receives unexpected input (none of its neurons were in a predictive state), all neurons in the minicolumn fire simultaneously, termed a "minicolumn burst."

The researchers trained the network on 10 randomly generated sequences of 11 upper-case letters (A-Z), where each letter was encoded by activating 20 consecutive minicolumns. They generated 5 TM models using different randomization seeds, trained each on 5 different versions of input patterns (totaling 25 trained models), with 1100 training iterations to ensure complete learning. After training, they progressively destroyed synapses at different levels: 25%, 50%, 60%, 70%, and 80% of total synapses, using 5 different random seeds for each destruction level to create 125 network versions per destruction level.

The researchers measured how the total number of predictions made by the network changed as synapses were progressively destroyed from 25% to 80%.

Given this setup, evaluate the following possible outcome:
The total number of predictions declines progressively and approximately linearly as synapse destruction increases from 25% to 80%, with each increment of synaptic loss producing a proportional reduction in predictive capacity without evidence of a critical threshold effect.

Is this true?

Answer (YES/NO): NO